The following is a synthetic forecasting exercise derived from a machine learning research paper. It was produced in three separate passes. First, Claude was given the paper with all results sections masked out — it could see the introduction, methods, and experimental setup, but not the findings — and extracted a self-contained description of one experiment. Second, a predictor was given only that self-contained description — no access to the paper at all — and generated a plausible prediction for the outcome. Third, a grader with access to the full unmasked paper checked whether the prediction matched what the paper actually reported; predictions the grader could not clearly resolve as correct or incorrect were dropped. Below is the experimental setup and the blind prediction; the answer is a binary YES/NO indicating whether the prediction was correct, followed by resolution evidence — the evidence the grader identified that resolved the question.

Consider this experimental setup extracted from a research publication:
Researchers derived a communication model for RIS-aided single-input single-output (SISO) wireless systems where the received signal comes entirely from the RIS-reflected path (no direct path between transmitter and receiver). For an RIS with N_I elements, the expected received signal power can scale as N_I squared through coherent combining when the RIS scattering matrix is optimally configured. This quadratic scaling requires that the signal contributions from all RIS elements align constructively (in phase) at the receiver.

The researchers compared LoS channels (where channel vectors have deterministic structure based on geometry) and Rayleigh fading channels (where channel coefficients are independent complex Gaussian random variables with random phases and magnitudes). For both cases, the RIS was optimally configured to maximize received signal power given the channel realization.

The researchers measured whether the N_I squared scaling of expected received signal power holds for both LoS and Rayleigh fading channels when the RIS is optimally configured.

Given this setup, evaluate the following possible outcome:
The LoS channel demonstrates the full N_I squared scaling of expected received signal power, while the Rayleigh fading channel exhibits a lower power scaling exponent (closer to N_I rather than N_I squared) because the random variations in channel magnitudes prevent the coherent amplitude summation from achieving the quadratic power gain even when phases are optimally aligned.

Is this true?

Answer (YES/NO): NO